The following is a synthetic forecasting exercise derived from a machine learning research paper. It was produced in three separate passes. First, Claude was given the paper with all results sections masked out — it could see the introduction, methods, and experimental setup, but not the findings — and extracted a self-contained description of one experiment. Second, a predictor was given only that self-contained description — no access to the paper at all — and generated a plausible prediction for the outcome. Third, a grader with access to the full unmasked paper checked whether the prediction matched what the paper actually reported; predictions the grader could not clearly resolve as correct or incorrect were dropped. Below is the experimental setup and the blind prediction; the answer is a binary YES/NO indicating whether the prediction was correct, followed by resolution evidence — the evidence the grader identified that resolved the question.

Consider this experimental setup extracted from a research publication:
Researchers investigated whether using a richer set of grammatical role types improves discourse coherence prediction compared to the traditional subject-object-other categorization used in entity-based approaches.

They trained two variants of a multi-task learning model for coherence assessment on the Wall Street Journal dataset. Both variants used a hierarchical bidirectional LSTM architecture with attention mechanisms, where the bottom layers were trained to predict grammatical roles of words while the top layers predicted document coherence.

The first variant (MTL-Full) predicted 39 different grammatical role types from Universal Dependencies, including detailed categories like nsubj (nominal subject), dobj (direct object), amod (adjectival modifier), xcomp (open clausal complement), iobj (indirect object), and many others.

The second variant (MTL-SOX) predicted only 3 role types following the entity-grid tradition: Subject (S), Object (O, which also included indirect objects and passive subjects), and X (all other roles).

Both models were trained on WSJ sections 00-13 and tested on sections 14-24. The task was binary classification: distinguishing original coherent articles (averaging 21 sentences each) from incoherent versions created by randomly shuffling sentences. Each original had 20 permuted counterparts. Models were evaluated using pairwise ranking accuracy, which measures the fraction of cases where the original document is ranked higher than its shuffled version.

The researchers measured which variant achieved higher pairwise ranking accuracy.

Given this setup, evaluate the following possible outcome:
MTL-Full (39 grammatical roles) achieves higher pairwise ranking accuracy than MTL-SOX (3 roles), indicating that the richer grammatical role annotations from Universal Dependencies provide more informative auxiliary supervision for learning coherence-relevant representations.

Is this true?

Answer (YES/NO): YES